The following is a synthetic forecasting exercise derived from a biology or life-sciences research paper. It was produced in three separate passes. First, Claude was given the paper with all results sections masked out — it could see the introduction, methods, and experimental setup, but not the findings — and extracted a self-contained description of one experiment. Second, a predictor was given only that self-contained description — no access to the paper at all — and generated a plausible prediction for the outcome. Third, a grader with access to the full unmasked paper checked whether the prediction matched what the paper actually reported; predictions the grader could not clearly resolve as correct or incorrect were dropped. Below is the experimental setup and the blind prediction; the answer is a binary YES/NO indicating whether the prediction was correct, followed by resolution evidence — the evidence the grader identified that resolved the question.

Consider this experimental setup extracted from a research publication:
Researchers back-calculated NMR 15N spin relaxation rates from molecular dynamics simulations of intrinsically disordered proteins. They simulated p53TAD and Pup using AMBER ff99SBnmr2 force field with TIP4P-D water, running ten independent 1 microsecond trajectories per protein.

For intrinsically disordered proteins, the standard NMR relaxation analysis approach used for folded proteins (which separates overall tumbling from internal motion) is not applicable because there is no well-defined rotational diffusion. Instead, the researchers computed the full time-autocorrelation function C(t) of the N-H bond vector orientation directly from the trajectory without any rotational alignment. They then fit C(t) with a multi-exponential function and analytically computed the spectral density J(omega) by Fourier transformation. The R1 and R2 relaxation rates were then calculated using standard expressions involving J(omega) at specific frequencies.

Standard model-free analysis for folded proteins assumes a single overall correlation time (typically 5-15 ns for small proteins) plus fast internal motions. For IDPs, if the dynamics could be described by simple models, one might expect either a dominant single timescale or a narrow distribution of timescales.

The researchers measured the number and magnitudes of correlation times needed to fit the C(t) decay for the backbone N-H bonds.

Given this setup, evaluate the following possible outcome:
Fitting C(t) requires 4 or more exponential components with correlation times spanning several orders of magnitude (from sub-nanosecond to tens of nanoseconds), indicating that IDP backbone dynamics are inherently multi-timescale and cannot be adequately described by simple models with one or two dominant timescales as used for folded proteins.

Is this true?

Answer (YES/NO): YES